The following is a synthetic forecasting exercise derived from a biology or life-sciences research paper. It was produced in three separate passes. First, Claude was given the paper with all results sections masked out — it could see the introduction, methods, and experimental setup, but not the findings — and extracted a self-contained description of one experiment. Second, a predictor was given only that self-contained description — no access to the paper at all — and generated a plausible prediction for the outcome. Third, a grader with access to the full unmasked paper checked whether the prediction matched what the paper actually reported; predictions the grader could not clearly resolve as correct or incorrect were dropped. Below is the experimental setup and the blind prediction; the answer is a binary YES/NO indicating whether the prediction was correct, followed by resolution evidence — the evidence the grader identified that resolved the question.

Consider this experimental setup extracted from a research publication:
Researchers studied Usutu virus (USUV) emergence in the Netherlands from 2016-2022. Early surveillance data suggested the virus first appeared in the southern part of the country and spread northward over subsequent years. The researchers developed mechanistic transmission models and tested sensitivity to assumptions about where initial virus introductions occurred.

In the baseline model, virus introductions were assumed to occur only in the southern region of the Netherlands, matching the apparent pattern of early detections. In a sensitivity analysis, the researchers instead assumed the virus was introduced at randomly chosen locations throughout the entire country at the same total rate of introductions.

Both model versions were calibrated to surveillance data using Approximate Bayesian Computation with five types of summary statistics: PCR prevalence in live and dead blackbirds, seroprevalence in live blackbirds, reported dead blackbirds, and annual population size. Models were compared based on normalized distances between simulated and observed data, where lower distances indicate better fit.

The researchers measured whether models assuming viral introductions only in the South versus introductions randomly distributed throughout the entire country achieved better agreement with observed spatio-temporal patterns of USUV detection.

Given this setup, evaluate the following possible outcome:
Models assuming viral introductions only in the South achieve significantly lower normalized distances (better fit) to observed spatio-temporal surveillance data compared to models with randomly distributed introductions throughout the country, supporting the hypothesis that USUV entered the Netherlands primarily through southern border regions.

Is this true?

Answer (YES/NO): NO